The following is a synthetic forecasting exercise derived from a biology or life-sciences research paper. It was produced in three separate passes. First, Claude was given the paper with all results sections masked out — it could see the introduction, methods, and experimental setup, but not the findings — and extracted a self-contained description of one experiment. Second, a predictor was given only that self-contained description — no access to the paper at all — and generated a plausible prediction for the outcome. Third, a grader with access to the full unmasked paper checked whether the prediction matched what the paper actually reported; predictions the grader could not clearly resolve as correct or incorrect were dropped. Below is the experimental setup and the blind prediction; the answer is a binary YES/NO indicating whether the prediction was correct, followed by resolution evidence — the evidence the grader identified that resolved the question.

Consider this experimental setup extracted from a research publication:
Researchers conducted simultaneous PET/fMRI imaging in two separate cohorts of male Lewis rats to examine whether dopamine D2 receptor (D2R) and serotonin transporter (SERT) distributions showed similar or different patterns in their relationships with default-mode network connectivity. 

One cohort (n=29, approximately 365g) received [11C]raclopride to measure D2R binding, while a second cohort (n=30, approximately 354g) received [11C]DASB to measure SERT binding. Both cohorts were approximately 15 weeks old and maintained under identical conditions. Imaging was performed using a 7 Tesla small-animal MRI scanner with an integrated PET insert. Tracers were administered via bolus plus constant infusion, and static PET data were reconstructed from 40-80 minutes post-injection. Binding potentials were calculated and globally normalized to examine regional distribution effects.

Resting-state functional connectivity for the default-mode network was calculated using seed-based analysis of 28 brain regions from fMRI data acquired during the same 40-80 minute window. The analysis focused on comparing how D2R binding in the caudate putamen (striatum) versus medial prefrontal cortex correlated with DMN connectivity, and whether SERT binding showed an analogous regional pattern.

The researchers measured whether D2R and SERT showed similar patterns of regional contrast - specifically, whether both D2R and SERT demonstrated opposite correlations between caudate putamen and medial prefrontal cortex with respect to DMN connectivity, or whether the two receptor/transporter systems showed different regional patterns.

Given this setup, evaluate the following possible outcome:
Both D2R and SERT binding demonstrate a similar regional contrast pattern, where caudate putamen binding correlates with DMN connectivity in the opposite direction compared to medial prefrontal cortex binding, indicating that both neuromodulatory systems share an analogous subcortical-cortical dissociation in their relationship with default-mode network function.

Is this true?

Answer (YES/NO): NO